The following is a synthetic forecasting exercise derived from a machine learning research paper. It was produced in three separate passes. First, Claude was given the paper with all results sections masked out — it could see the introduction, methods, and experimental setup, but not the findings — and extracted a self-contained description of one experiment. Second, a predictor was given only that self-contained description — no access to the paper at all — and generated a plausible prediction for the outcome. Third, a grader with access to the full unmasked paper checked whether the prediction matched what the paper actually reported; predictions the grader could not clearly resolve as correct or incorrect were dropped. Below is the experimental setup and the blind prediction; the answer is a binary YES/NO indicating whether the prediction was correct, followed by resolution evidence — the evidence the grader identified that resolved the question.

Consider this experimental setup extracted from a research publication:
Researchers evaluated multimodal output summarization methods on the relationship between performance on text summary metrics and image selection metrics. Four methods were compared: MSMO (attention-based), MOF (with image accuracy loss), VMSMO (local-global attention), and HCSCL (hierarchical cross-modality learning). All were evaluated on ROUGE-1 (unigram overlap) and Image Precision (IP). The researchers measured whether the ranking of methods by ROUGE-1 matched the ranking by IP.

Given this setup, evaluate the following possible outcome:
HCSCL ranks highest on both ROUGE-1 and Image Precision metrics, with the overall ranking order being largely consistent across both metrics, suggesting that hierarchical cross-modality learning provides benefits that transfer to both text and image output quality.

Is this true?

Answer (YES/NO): NO